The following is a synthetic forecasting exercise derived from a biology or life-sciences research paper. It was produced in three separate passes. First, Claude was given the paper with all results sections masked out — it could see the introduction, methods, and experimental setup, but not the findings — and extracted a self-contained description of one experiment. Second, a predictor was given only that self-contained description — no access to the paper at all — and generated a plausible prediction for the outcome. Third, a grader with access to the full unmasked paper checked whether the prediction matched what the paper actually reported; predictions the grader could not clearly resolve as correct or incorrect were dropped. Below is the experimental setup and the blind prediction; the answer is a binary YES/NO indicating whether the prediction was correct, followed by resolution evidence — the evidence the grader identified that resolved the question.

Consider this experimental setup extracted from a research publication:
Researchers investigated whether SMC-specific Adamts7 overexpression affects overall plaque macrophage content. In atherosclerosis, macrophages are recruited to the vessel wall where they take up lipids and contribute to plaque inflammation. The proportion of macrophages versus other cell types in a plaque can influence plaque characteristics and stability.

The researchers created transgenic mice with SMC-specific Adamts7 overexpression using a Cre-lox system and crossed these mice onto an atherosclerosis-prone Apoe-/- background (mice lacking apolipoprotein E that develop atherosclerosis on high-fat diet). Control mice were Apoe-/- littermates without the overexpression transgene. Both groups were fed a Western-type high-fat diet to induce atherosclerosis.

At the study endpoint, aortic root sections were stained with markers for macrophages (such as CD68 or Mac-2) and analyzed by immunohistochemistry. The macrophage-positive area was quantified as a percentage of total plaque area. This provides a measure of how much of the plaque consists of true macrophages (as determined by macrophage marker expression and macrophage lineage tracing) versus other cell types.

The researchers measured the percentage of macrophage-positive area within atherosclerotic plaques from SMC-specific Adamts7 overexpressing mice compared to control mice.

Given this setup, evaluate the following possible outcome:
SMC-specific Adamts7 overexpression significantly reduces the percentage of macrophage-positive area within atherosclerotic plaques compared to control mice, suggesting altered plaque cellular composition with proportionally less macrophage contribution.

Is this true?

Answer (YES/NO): NO